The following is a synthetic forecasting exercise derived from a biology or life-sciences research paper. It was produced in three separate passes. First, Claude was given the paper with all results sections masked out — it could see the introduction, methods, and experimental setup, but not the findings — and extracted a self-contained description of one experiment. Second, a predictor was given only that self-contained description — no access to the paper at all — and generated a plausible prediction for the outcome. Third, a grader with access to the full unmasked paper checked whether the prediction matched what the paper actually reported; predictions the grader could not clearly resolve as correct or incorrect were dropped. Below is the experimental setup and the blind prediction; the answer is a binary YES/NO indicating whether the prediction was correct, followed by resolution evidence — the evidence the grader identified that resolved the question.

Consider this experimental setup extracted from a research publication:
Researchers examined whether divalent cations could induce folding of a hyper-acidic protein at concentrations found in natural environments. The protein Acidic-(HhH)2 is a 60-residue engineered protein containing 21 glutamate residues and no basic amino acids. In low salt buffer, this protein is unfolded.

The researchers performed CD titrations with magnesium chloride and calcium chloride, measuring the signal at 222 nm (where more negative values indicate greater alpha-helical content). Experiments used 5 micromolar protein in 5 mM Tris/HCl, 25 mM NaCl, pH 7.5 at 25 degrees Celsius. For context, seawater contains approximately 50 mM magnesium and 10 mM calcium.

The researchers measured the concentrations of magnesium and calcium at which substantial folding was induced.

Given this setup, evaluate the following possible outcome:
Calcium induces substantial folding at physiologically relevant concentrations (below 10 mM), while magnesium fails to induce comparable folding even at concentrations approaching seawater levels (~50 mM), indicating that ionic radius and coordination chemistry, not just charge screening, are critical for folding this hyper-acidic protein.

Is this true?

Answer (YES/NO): NO